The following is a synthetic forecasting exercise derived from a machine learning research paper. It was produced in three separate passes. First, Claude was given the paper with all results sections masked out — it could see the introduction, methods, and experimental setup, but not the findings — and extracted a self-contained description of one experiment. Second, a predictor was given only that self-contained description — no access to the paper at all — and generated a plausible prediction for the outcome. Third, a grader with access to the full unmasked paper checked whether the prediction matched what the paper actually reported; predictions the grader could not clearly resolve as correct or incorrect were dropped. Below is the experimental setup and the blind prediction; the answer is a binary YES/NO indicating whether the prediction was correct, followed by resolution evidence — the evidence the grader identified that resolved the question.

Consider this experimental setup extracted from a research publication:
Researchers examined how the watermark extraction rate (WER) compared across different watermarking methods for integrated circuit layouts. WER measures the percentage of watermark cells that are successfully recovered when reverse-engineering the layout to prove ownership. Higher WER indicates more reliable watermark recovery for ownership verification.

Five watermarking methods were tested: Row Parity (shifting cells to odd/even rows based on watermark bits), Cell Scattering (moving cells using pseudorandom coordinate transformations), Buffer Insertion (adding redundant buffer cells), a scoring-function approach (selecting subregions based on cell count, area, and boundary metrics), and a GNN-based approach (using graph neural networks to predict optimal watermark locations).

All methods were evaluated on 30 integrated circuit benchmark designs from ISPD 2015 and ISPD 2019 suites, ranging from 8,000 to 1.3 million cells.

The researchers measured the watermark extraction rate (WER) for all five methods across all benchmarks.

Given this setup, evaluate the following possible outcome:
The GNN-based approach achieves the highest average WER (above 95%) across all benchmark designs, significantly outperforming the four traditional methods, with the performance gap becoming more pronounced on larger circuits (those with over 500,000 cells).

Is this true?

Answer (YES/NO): NO